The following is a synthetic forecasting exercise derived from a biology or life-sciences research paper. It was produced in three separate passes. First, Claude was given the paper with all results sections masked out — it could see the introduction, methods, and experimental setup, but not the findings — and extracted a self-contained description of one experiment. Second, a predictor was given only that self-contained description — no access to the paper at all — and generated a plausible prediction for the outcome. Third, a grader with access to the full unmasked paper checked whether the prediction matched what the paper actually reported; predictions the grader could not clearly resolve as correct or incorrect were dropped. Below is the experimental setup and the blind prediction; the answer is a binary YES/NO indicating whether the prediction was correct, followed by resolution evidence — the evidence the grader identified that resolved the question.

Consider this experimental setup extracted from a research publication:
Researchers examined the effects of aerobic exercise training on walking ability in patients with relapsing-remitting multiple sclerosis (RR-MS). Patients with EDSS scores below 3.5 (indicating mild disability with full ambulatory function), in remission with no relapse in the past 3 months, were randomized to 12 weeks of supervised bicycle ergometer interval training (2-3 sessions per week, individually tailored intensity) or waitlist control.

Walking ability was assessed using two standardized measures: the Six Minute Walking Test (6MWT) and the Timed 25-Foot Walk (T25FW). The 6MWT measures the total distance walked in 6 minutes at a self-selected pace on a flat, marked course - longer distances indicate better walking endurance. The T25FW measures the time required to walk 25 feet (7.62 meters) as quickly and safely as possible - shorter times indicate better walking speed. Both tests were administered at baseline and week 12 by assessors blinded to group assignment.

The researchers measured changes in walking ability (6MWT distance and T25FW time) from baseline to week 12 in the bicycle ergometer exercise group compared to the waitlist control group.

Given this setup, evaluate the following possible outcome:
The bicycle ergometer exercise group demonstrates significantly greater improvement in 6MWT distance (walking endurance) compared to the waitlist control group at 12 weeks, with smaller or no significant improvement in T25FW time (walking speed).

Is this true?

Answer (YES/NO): NO